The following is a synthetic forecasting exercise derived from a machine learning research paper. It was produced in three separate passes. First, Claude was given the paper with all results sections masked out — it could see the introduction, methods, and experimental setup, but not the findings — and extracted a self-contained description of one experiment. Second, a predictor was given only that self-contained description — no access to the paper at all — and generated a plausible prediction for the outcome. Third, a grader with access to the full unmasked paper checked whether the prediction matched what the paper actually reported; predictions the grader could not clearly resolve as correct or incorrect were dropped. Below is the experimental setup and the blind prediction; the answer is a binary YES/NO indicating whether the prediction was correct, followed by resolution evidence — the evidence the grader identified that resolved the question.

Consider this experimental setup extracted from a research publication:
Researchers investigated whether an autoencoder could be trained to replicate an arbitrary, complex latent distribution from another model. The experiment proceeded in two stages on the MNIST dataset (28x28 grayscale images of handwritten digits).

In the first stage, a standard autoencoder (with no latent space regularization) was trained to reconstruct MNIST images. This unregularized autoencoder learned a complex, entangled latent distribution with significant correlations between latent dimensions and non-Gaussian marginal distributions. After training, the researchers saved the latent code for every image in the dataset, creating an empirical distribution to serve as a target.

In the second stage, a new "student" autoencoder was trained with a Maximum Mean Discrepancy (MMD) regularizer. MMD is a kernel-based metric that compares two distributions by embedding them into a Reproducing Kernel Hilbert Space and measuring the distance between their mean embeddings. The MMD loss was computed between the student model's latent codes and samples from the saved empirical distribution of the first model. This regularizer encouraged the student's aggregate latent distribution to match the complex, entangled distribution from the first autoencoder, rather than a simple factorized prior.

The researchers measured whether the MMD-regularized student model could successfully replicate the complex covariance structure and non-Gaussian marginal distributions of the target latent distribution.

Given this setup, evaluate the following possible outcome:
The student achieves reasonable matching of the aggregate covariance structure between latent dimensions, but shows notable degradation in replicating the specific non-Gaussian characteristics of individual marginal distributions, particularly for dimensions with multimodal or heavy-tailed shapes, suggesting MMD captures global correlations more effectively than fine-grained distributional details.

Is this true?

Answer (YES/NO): NO